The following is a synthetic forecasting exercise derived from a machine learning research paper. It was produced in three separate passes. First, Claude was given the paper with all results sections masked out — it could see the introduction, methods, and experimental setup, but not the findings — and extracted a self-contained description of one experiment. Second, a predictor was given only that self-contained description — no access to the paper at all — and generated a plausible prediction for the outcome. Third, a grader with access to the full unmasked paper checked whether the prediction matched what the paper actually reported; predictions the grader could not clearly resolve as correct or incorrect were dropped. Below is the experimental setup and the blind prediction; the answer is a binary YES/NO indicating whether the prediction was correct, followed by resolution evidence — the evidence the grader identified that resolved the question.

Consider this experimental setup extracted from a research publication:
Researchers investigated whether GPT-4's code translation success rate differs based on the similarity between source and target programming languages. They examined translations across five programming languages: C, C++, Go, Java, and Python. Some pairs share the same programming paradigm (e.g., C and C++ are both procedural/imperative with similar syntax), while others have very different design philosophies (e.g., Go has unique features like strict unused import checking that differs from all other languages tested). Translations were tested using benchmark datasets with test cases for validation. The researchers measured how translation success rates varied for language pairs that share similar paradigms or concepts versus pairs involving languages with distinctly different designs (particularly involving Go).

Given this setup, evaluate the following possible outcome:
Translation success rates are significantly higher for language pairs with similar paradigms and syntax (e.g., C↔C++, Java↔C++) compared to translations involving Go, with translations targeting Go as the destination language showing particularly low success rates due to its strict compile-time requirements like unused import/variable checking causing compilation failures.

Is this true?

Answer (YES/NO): YES